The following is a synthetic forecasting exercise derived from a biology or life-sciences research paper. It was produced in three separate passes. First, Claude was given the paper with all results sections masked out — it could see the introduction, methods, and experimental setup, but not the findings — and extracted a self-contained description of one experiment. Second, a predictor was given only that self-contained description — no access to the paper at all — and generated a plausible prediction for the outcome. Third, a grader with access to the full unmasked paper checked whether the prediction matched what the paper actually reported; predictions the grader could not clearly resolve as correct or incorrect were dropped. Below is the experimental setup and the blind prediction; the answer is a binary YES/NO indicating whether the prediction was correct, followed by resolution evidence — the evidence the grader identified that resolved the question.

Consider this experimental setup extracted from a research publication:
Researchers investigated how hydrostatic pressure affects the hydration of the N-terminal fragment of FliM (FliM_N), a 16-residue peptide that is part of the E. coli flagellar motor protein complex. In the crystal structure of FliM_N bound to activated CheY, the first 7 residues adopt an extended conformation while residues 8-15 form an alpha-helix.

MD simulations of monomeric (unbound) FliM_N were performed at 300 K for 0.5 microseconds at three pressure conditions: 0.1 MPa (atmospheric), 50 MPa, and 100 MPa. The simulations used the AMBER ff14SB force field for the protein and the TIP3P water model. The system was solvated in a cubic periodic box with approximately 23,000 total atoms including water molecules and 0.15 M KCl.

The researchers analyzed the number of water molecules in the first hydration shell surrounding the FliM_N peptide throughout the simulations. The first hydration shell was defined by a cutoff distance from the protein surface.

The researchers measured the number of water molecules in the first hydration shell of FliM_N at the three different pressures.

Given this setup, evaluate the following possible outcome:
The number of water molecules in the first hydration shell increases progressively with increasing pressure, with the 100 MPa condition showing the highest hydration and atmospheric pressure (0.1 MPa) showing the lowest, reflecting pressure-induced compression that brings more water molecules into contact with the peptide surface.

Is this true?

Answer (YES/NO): YES